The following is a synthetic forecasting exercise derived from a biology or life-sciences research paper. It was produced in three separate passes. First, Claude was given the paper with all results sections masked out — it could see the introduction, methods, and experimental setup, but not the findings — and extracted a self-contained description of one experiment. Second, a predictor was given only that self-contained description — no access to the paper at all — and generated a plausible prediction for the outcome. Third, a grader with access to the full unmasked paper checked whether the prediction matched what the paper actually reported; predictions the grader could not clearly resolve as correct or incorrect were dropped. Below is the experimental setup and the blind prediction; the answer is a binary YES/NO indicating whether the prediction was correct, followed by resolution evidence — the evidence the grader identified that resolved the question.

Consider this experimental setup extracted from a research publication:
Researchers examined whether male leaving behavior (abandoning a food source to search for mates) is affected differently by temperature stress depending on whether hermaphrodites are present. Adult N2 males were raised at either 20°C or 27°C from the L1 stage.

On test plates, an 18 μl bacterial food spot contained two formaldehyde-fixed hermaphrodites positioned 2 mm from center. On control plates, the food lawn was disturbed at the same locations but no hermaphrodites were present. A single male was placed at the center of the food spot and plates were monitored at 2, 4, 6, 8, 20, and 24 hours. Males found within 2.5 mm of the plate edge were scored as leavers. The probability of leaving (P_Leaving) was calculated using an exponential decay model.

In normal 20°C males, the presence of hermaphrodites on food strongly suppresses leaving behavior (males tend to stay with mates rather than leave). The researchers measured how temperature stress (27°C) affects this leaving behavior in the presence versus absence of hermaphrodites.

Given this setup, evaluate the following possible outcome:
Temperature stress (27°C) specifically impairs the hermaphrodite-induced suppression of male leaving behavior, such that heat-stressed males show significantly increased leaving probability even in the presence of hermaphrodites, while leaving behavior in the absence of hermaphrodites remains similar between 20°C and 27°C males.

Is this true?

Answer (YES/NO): NO